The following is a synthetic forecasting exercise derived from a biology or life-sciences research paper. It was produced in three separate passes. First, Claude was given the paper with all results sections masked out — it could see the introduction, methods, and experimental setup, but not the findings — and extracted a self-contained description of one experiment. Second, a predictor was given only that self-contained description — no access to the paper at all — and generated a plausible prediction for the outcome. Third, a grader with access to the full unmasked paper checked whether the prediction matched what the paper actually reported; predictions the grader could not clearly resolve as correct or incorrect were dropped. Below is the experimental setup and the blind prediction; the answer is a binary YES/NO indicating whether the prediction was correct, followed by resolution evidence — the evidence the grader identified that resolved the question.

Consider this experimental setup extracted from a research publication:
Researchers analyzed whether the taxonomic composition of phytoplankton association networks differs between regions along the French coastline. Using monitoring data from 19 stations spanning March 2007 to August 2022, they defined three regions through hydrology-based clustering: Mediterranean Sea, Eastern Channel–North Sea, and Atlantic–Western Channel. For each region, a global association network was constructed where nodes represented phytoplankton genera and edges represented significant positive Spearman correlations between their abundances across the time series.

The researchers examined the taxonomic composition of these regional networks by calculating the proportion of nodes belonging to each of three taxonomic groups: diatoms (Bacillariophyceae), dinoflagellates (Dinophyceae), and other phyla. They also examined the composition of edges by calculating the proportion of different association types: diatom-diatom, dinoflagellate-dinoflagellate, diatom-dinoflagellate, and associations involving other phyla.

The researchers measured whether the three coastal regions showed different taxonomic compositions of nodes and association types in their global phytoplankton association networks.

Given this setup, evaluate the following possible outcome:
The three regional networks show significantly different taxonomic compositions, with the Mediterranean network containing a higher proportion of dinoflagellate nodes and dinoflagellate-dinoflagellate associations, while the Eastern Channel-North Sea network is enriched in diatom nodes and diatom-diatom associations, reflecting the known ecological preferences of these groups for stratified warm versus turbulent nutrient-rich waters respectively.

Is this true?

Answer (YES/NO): NO